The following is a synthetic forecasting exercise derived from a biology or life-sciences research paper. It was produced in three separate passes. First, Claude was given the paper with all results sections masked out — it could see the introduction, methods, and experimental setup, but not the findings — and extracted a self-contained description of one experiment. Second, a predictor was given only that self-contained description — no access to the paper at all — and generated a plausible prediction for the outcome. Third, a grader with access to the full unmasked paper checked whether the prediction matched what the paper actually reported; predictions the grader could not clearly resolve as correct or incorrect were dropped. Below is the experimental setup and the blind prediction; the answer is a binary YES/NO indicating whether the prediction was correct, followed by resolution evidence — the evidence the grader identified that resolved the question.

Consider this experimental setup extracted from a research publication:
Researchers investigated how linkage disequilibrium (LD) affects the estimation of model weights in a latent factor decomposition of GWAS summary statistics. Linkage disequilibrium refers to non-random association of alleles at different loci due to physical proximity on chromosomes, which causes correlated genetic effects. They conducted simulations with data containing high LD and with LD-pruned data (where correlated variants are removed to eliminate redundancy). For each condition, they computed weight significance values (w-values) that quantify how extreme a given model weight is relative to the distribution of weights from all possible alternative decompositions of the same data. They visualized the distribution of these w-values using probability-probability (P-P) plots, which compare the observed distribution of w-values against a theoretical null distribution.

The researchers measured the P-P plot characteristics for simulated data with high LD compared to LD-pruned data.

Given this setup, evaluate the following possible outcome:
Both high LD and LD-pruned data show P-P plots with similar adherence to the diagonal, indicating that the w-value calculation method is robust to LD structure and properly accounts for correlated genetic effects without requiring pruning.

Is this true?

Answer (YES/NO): NO